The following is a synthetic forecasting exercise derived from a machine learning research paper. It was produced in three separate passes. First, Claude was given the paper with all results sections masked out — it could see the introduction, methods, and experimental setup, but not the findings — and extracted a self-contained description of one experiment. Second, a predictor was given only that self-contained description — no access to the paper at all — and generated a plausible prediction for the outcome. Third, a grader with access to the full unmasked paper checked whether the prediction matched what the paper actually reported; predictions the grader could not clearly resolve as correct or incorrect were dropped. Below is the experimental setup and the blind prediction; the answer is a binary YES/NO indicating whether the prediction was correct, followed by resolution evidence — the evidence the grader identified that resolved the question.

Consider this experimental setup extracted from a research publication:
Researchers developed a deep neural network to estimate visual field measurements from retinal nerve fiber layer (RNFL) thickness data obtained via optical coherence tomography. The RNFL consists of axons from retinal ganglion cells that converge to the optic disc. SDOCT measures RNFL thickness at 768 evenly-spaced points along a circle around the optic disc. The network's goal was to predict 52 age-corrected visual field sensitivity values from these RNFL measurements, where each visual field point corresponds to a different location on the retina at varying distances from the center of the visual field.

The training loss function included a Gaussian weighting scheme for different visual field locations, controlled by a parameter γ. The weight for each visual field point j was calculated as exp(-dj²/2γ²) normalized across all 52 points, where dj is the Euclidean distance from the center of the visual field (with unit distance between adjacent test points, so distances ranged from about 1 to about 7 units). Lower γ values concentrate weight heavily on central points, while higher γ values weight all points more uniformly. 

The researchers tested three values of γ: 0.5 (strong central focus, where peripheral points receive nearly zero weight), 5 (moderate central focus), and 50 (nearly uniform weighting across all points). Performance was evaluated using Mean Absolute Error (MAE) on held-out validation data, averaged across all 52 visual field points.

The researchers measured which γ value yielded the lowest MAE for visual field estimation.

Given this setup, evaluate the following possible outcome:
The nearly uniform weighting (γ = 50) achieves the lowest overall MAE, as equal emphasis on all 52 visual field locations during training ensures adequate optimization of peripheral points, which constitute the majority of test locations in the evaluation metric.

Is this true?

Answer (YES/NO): NO